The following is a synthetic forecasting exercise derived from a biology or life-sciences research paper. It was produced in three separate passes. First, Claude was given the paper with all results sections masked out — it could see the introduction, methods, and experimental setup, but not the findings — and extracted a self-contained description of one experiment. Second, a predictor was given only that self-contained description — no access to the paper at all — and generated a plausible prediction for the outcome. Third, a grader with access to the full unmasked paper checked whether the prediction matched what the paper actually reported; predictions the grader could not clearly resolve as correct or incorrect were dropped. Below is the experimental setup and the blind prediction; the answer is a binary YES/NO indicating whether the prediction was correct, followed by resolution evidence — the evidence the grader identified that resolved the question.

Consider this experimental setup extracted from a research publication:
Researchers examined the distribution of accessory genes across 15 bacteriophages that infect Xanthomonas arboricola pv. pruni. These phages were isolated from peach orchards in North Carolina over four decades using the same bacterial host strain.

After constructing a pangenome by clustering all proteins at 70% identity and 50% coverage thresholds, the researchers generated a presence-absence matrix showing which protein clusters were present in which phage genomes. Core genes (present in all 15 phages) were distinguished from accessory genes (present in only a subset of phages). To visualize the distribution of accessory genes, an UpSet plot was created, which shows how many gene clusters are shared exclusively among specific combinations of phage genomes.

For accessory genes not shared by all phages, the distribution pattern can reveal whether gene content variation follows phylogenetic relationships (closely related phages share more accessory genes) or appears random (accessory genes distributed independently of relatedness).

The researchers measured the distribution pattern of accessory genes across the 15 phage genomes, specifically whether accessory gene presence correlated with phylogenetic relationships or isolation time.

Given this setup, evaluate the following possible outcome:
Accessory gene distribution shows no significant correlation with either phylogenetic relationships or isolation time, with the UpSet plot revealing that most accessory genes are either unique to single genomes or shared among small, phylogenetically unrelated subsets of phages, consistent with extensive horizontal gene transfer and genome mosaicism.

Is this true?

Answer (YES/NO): NO